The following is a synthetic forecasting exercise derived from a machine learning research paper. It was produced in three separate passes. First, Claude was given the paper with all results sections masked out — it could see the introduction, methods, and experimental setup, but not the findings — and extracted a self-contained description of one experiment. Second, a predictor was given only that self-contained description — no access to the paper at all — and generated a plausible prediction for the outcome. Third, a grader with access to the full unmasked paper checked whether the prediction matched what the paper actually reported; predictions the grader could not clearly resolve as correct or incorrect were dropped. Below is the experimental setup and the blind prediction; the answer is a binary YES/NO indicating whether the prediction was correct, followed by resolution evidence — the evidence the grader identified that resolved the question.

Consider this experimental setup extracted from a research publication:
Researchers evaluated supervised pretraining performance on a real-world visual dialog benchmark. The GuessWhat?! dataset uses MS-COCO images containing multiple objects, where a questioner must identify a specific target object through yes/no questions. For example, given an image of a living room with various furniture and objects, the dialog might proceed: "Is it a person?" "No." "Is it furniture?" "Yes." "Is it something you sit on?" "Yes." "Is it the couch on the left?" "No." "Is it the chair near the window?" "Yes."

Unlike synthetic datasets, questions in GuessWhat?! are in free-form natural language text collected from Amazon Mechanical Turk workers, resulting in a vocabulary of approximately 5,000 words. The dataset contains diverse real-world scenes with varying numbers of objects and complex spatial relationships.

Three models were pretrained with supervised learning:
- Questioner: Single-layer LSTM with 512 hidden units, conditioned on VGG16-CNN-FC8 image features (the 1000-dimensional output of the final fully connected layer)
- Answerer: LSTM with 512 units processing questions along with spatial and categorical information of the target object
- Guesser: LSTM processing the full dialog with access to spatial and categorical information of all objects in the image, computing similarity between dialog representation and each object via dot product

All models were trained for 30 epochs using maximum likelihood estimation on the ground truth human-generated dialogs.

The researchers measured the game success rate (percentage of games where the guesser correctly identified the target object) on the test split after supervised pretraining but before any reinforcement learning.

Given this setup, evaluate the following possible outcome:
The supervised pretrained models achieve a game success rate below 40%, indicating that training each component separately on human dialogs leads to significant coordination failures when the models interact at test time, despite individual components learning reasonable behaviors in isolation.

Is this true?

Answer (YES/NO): NO